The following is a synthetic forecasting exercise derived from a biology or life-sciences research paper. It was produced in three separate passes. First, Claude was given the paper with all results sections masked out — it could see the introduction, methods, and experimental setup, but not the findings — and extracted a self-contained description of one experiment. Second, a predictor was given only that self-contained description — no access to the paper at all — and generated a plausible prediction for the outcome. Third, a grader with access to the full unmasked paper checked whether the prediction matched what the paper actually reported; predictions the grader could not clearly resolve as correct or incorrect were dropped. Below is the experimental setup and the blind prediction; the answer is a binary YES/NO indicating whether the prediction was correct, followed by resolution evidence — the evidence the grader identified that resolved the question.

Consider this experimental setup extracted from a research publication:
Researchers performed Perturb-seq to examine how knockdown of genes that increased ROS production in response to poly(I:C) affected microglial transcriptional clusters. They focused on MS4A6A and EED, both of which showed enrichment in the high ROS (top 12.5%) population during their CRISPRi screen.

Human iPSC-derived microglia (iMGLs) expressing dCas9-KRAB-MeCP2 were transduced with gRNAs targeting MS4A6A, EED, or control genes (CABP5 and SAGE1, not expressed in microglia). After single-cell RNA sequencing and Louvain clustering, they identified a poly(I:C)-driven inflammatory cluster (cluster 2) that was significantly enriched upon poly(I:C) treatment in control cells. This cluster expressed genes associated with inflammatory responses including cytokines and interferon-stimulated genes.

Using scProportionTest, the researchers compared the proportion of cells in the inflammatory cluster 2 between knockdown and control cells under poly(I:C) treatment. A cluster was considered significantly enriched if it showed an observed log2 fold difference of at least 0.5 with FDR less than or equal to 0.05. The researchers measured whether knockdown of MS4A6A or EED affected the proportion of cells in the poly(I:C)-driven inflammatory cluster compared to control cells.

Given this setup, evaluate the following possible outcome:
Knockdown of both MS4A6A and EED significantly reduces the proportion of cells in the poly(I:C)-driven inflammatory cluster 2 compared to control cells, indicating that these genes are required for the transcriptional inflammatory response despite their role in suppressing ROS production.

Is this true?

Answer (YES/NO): NO